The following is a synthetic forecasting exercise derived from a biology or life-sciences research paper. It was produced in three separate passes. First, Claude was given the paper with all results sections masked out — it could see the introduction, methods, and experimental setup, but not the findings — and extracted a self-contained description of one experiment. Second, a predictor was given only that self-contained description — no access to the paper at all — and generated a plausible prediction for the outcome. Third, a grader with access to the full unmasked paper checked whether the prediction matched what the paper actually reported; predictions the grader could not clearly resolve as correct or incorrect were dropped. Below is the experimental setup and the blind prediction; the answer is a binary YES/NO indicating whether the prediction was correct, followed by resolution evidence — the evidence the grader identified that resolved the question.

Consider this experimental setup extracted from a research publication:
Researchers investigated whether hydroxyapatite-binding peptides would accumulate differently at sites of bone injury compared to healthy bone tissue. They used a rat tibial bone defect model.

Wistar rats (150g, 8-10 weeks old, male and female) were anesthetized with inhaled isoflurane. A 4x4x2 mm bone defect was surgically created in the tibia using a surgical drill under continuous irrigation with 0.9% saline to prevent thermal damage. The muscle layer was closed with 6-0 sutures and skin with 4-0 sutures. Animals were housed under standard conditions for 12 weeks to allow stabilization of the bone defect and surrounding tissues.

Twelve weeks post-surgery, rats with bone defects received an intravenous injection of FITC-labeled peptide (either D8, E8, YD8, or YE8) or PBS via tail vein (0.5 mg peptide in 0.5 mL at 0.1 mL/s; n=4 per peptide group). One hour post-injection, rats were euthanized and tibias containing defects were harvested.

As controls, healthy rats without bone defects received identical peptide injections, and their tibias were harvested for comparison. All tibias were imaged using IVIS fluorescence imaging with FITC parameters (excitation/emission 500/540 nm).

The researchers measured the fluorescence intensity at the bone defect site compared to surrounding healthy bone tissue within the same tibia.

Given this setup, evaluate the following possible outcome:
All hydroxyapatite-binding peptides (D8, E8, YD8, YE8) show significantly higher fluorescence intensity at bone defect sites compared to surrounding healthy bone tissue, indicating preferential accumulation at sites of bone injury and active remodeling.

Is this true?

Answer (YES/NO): NO